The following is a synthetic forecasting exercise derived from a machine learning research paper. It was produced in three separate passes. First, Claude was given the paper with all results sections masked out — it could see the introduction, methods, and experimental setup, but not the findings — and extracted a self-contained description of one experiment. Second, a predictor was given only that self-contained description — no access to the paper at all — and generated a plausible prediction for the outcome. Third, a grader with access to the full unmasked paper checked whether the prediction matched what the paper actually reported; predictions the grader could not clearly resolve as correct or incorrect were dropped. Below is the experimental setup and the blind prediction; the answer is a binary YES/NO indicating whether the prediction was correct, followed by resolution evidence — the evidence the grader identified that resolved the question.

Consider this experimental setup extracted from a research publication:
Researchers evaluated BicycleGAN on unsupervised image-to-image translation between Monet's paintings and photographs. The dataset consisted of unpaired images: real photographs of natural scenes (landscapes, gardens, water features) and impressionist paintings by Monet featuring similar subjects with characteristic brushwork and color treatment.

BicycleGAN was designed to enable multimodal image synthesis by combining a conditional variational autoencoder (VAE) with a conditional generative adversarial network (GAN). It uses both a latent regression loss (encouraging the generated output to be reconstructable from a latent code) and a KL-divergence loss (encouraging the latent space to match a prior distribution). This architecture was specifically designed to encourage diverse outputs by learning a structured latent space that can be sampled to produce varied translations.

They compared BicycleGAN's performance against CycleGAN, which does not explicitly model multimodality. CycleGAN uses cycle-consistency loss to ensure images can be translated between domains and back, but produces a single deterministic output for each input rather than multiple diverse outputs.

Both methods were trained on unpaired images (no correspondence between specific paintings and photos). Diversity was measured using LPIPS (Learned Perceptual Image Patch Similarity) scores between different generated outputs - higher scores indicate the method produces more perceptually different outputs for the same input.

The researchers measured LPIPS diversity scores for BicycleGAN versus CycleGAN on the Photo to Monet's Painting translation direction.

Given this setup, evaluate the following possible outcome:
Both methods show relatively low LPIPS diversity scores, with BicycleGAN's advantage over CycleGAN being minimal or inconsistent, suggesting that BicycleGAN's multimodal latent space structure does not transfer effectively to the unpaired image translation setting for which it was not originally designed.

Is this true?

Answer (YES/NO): NO